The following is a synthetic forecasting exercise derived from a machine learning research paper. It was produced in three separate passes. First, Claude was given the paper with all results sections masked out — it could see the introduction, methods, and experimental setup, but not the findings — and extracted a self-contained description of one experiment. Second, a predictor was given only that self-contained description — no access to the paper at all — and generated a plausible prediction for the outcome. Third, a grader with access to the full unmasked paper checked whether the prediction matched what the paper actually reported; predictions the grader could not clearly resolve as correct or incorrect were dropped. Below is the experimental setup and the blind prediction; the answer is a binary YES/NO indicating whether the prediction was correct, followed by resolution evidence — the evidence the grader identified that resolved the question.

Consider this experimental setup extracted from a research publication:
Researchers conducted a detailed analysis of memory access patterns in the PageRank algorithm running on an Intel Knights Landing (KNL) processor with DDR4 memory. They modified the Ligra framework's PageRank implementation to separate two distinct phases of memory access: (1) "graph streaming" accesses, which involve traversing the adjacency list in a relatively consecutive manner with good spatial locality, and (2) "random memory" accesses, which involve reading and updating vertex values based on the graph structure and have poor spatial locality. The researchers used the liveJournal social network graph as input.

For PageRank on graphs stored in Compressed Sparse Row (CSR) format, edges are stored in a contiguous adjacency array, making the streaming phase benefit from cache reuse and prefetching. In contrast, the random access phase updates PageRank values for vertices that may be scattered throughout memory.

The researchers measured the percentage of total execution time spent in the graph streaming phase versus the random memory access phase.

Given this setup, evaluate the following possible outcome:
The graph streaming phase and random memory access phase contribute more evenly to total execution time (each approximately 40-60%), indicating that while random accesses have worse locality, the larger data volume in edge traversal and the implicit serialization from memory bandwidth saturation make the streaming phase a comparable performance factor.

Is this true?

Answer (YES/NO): NO